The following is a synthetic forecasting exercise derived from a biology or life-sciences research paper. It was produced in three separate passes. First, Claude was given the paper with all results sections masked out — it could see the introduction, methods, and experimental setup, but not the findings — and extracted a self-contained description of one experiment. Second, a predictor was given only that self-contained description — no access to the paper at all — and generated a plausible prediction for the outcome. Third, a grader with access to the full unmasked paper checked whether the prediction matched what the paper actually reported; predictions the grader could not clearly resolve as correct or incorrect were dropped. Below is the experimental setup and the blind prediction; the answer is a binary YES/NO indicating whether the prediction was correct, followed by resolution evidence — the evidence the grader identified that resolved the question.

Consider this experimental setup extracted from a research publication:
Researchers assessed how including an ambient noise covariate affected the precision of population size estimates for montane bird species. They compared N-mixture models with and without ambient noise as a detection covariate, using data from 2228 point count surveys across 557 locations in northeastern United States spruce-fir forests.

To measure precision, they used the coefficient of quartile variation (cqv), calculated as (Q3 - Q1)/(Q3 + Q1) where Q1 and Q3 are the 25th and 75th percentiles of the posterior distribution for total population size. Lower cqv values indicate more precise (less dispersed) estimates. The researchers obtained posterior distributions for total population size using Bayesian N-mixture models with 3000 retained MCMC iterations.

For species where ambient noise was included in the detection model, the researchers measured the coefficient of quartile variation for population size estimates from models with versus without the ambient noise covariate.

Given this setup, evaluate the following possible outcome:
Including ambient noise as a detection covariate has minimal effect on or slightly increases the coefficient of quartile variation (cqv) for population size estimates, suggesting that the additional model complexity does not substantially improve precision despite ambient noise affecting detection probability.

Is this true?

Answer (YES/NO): YES